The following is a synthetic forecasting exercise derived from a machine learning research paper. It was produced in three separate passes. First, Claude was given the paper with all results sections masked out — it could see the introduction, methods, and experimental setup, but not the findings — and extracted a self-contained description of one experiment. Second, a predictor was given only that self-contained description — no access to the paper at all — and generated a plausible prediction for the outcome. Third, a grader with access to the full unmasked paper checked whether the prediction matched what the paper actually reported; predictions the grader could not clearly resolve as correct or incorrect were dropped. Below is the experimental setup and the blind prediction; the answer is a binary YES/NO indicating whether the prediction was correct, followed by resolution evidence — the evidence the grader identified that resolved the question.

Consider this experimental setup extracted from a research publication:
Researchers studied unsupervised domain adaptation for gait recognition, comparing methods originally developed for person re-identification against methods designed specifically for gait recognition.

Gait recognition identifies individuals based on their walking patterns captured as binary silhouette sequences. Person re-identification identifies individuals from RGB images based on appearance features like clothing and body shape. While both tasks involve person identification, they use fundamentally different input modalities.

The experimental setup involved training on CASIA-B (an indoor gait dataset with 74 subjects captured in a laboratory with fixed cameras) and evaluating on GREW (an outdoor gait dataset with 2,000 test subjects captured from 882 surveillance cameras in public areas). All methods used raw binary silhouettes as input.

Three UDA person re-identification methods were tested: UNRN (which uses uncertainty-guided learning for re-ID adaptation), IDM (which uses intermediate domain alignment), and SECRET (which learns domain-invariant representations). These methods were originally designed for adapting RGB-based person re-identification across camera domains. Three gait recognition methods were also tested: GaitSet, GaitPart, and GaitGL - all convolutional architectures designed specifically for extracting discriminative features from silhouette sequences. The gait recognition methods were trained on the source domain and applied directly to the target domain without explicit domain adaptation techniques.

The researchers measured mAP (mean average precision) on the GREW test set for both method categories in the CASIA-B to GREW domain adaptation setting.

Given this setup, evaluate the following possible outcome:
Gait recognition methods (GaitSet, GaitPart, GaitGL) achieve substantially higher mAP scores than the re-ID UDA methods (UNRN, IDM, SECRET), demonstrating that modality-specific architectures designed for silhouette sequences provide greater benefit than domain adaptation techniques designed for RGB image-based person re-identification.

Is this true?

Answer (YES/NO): NO